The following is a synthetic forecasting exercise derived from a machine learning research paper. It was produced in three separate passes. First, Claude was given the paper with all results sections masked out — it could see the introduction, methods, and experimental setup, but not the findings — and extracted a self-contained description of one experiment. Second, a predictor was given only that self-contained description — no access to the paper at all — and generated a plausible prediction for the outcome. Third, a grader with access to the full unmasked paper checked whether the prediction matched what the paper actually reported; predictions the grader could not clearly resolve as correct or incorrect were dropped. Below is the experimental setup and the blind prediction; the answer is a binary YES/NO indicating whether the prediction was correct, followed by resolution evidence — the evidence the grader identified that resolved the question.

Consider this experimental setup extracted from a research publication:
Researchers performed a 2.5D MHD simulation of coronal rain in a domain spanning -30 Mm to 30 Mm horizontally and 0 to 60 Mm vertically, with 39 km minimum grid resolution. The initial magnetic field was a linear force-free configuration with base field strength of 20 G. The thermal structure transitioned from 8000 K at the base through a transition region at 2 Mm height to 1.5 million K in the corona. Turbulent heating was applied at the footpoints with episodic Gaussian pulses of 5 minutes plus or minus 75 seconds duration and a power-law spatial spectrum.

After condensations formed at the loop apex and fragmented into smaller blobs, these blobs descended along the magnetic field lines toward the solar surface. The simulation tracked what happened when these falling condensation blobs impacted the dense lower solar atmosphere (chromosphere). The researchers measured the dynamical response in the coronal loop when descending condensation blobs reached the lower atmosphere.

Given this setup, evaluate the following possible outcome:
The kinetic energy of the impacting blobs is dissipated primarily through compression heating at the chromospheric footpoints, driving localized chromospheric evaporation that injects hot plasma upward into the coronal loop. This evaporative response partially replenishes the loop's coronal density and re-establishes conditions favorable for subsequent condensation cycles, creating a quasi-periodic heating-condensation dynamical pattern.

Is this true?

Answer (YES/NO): NO